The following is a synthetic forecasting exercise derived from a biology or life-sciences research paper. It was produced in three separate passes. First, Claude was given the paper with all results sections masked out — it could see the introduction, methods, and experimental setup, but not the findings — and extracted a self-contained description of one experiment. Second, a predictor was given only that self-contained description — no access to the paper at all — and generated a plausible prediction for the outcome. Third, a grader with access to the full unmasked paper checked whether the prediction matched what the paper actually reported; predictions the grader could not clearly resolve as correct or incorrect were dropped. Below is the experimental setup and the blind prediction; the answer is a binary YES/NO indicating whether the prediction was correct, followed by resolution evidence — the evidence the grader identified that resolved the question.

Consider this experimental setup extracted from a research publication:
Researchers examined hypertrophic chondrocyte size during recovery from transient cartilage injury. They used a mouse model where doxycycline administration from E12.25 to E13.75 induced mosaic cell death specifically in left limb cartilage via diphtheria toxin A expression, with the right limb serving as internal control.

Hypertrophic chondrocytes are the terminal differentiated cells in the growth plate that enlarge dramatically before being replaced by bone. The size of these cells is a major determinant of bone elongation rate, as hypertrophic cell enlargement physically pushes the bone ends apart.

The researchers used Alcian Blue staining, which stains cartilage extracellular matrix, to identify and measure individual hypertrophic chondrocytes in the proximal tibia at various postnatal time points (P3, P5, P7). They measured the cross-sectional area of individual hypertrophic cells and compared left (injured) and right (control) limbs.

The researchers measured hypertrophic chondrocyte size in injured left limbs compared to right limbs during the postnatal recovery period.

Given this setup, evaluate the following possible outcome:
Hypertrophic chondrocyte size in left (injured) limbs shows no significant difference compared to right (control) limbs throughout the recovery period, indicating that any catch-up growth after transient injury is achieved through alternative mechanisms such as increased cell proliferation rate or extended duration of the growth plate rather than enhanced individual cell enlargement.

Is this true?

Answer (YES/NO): NO